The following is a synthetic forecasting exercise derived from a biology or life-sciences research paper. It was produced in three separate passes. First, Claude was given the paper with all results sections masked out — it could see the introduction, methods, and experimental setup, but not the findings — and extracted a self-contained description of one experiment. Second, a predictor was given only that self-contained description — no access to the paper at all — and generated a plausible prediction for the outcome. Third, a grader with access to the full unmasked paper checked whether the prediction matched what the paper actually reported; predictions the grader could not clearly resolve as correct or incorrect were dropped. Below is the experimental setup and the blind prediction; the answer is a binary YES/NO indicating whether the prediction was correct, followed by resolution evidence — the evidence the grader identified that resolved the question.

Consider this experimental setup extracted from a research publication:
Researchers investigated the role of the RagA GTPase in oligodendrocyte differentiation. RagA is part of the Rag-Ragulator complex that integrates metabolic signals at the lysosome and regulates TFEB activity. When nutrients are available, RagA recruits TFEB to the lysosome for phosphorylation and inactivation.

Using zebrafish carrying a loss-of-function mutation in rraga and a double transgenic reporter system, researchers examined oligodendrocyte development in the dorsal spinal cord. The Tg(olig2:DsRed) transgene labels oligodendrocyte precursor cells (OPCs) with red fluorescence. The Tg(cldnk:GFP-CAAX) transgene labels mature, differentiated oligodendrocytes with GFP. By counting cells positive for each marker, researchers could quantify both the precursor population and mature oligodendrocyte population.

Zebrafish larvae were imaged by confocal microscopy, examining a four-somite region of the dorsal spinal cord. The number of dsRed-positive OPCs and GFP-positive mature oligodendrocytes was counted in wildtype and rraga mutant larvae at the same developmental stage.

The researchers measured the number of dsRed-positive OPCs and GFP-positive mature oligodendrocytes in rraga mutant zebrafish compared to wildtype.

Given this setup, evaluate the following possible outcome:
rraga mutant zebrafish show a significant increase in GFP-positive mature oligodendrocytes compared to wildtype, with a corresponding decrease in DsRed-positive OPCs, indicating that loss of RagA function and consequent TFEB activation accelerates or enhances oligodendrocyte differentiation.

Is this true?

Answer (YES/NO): NO